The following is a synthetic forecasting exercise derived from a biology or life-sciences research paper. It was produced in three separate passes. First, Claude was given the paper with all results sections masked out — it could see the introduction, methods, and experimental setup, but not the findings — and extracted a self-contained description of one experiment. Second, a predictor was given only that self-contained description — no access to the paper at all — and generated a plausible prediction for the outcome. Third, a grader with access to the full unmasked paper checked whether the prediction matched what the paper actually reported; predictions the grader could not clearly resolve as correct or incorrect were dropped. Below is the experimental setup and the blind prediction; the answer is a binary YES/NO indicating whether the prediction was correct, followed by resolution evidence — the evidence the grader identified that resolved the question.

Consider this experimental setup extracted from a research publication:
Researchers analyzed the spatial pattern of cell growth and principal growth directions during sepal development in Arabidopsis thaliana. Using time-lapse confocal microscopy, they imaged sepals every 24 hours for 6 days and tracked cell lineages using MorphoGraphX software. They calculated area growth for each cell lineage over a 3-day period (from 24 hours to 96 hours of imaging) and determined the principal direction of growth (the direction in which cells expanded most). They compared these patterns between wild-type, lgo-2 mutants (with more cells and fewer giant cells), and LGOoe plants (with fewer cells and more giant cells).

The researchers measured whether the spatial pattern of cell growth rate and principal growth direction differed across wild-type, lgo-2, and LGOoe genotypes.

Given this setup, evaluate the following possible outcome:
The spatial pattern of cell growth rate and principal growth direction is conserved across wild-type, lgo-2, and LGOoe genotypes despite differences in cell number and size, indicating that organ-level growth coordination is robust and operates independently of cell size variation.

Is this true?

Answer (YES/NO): YES